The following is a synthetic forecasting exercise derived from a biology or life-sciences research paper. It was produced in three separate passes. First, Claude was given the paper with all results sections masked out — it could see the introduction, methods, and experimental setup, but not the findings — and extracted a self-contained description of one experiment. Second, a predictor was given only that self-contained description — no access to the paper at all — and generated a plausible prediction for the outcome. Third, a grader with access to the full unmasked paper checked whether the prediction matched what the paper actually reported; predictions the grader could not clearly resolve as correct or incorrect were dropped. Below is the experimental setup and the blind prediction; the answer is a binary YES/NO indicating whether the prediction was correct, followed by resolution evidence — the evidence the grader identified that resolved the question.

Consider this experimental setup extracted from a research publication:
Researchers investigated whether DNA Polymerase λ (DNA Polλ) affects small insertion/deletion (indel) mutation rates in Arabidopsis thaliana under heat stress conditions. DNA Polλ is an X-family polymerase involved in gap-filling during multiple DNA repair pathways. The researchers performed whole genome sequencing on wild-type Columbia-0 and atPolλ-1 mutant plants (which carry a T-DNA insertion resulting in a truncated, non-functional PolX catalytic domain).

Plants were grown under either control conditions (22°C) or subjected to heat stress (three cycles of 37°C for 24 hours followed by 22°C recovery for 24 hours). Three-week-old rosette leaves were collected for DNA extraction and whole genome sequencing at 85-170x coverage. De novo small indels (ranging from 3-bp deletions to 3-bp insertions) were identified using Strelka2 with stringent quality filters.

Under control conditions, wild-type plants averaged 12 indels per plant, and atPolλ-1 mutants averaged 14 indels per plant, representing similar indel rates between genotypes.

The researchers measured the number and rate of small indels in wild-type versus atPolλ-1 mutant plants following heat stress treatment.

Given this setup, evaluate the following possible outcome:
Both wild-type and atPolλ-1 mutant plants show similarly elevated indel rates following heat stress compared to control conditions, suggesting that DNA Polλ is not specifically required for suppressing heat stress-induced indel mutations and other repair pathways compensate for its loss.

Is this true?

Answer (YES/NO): NO